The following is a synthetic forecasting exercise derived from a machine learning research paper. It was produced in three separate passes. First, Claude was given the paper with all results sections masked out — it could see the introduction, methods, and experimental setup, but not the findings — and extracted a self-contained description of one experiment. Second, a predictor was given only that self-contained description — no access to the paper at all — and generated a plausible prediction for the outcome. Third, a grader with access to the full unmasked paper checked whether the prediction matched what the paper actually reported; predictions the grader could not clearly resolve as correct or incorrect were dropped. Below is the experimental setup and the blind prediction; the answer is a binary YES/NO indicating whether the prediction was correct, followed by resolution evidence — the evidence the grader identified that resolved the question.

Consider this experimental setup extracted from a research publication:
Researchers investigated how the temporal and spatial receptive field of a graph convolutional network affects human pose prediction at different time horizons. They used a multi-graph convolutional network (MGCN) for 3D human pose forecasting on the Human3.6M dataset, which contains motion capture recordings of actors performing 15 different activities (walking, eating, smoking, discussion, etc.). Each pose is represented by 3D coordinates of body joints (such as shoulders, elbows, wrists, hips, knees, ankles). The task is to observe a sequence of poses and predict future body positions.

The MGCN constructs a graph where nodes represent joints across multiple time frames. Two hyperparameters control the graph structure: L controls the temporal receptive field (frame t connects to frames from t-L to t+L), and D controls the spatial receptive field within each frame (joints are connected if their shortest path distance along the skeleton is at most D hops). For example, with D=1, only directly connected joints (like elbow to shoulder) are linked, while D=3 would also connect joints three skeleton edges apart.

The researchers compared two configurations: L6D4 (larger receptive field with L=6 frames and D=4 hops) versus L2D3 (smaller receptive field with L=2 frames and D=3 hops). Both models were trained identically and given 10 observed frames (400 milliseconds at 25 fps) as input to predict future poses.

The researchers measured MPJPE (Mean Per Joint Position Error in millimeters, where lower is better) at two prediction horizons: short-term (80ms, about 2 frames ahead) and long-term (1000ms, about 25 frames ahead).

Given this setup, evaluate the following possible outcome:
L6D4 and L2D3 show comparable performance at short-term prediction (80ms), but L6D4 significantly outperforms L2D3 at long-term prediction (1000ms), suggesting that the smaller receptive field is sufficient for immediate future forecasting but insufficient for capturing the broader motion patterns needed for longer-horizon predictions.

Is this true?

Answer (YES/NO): NO